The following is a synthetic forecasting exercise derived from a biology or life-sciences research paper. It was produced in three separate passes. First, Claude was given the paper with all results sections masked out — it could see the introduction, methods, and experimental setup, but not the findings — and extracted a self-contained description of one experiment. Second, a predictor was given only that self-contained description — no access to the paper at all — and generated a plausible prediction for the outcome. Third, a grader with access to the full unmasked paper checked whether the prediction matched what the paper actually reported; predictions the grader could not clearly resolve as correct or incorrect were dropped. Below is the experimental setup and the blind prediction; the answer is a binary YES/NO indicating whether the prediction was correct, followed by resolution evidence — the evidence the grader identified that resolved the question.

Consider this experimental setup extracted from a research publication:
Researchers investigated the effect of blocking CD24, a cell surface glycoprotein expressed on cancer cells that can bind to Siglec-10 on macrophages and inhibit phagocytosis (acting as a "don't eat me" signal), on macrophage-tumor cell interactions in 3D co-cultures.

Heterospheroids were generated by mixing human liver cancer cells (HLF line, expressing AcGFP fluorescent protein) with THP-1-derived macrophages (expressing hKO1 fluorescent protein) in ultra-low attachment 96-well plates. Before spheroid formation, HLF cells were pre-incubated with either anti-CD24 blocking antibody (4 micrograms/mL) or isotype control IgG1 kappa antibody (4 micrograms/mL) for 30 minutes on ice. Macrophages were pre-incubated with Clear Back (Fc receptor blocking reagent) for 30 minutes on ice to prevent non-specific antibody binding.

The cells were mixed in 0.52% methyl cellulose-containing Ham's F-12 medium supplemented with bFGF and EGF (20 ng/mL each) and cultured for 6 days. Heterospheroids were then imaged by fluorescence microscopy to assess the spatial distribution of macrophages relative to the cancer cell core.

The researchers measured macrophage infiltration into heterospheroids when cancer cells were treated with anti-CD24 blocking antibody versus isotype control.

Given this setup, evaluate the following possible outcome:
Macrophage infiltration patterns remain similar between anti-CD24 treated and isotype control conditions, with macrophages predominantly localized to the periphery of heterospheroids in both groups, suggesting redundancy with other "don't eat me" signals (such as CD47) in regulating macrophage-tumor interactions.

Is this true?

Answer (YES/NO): NO